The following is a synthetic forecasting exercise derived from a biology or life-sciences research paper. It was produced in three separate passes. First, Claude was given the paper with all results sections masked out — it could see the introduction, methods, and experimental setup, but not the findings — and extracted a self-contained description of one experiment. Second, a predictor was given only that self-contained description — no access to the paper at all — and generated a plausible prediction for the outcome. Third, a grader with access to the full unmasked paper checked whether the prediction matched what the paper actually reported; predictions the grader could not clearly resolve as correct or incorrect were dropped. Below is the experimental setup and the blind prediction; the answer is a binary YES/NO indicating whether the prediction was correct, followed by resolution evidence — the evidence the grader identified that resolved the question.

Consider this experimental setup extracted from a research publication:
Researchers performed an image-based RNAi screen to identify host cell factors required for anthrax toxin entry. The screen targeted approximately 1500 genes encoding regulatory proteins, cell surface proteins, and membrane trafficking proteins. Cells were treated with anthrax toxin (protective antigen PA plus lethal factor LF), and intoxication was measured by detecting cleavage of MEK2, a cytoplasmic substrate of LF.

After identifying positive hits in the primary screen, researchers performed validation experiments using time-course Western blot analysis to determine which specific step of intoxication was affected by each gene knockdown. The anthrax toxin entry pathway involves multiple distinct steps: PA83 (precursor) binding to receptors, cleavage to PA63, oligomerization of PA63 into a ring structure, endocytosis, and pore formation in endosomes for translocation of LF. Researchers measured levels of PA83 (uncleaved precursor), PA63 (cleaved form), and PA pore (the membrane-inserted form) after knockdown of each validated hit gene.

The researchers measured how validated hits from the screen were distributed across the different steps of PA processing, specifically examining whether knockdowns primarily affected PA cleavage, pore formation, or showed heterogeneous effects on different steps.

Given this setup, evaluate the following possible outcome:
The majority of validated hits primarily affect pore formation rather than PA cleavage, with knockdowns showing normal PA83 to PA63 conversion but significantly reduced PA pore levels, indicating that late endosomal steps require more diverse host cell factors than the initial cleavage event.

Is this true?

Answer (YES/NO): NO